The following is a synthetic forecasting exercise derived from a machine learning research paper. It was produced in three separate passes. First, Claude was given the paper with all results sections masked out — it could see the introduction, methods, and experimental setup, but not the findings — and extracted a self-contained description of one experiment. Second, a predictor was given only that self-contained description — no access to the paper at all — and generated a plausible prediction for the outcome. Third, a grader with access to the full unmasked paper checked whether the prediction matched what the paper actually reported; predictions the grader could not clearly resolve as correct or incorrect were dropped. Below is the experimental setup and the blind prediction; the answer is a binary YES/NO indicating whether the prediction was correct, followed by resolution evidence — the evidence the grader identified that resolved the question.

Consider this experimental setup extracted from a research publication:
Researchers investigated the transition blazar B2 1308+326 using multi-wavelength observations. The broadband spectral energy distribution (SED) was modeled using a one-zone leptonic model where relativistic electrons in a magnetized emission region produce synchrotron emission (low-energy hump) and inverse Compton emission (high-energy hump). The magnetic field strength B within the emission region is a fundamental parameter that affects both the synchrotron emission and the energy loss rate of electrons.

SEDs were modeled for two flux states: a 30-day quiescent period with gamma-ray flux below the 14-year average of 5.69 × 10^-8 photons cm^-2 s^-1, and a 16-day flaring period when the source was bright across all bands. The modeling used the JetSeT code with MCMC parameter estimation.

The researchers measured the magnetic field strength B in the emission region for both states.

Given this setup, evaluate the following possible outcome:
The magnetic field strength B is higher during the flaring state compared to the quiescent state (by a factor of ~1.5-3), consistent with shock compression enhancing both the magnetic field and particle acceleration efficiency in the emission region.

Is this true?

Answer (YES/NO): NO